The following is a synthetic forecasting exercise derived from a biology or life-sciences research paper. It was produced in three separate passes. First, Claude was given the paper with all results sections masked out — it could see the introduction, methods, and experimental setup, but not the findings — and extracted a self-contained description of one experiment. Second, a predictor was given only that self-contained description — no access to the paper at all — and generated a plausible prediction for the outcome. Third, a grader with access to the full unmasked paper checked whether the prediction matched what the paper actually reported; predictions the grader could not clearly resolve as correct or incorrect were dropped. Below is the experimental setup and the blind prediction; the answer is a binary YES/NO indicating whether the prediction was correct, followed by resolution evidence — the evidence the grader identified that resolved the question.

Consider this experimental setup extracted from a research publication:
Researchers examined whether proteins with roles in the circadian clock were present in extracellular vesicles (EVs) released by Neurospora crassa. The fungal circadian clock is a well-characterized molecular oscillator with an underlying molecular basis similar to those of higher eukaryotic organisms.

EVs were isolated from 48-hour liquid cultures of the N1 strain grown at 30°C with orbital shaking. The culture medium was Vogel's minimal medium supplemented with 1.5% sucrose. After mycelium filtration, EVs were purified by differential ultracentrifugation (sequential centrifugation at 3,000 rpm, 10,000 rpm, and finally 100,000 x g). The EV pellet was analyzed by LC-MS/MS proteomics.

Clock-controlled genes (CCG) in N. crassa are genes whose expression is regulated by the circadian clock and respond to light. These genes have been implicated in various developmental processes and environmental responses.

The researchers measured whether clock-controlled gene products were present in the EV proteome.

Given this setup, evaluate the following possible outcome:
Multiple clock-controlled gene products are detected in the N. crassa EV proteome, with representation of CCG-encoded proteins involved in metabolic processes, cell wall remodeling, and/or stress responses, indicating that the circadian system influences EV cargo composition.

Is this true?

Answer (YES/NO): YES